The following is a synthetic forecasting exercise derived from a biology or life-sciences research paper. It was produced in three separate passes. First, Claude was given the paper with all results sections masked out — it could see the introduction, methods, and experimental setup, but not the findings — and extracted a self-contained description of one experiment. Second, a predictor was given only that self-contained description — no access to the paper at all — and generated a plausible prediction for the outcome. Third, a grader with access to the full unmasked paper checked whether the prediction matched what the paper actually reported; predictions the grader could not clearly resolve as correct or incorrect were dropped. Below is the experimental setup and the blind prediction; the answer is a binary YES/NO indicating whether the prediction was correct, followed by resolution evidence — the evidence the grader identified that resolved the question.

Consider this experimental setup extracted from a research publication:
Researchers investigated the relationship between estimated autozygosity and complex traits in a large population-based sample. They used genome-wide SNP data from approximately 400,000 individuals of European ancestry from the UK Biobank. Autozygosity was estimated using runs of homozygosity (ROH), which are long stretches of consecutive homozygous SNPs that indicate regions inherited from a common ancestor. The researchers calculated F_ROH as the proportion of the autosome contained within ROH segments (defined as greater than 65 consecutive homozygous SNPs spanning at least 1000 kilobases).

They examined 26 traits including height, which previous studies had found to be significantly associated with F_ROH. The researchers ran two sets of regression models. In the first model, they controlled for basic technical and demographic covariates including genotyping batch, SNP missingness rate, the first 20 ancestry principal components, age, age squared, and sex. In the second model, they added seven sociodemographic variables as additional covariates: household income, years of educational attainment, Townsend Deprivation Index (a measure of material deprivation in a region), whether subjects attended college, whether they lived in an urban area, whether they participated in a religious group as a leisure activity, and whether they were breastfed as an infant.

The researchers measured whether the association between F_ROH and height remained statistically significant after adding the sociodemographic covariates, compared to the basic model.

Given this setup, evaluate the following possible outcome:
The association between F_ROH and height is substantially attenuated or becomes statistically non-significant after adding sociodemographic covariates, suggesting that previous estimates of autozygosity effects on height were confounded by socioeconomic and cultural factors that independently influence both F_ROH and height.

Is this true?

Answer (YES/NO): YES